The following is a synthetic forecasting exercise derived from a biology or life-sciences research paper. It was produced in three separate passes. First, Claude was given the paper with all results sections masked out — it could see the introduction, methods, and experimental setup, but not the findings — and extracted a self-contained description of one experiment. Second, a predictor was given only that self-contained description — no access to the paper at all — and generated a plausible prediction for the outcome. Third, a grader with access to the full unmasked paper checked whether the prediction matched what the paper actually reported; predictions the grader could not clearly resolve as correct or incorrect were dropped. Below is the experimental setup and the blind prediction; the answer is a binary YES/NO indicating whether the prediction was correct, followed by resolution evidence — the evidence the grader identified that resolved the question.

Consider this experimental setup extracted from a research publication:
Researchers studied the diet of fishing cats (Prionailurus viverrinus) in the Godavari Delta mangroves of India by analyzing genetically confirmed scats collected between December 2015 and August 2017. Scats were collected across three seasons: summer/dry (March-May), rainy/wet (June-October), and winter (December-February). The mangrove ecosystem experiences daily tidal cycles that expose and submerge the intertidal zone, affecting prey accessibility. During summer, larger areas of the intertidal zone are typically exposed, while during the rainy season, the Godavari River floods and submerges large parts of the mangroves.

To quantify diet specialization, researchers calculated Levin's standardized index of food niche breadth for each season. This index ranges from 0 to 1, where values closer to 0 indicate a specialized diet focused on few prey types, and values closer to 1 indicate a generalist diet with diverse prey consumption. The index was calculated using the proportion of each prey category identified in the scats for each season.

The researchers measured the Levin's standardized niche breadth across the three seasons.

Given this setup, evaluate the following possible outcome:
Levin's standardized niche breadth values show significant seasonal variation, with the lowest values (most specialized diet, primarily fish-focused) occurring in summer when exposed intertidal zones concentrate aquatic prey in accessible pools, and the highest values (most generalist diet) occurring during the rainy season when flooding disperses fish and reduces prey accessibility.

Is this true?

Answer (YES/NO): NO